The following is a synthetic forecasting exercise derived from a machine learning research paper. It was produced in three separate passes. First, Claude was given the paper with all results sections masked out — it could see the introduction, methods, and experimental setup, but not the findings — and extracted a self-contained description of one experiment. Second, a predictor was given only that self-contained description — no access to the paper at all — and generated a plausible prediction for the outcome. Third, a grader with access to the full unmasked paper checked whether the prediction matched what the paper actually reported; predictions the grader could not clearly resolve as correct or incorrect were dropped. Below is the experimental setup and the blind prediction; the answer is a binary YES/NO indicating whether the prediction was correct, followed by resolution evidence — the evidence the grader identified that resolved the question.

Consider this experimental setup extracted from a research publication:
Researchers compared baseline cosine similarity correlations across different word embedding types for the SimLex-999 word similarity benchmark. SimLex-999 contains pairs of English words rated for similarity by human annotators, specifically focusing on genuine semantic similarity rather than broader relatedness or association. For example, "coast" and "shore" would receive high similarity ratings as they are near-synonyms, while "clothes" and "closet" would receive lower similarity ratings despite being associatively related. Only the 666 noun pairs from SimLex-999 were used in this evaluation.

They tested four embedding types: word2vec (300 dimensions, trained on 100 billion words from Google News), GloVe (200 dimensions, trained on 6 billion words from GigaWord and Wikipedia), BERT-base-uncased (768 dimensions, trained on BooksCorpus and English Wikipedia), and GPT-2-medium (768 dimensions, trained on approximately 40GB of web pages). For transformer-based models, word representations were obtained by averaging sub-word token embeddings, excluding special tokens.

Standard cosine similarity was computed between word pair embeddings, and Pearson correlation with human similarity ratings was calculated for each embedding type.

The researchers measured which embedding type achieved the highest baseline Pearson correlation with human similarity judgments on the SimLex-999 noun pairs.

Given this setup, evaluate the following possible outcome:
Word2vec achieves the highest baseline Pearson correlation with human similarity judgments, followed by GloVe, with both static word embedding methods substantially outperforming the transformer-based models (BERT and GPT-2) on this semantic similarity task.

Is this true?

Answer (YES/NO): NO